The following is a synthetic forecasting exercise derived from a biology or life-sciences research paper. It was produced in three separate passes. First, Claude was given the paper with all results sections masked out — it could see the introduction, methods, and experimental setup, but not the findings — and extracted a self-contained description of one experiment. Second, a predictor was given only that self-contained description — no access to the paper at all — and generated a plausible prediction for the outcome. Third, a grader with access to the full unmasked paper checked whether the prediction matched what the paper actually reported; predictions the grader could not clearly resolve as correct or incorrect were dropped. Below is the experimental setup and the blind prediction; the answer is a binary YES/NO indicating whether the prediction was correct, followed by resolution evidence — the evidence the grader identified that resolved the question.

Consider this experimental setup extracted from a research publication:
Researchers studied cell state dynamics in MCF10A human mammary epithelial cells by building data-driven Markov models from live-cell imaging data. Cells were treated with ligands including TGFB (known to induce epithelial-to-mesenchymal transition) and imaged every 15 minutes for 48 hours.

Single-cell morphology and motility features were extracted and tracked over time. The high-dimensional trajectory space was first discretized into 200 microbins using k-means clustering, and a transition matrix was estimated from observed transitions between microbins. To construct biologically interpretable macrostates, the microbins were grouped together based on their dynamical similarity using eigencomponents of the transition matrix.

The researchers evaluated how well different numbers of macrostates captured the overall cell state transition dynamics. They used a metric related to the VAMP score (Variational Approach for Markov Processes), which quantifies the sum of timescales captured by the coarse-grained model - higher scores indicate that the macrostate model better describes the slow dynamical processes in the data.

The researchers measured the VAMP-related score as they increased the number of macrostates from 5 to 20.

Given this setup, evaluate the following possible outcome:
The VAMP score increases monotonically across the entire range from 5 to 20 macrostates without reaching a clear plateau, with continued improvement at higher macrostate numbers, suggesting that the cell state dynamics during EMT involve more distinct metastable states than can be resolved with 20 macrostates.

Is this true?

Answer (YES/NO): YES